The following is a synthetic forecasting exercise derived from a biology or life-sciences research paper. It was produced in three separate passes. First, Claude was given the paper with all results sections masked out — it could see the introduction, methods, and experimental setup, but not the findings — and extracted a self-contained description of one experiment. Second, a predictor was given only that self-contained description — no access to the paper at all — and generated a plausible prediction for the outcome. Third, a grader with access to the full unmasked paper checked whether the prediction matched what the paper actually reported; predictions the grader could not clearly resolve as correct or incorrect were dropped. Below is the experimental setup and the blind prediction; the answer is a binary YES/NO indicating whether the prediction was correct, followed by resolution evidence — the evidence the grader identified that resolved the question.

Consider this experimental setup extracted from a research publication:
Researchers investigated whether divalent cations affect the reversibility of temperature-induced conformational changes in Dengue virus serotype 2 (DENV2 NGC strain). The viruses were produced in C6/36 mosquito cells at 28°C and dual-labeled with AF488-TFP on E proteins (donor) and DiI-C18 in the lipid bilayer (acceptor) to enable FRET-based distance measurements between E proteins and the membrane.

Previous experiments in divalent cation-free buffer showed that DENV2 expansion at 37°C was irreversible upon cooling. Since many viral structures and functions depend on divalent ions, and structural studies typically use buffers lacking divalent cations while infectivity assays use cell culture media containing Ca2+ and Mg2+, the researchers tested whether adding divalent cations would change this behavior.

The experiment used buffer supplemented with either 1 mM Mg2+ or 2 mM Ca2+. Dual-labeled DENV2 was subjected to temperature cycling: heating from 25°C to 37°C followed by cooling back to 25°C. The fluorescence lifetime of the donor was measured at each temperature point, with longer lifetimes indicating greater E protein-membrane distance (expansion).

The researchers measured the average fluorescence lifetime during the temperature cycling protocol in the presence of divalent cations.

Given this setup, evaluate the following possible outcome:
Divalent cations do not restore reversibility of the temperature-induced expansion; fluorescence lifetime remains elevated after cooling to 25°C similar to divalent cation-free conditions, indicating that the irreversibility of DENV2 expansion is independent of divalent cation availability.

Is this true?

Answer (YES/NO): NO